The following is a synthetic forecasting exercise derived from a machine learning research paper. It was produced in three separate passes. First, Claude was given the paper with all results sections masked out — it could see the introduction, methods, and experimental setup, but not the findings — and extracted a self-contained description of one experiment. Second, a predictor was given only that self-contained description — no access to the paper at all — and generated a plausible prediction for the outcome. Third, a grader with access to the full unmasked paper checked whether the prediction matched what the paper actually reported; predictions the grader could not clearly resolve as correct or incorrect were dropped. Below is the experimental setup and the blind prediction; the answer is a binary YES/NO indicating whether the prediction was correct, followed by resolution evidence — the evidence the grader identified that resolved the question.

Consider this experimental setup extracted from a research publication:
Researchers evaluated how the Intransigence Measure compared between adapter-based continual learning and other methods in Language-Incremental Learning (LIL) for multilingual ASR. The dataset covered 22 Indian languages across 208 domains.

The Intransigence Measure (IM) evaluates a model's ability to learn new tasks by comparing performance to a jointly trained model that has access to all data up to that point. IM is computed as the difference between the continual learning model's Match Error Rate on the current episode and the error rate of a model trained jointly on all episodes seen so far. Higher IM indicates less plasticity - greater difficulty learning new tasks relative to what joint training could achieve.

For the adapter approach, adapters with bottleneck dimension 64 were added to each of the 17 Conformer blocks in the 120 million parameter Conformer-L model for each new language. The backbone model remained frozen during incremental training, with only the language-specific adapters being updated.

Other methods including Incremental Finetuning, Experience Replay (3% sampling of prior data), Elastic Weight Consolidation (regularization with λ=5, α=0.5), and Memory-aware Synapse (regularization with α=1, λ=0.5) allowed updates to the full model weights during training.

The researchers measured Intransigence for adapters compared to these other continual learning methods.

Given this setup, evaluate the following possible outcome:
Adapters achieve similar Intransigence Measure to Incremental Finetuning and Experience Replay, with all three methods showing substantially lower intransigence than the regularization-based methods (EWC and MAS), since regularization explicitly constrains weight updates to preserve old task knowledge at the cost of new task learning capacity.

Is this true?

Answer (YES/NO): NO